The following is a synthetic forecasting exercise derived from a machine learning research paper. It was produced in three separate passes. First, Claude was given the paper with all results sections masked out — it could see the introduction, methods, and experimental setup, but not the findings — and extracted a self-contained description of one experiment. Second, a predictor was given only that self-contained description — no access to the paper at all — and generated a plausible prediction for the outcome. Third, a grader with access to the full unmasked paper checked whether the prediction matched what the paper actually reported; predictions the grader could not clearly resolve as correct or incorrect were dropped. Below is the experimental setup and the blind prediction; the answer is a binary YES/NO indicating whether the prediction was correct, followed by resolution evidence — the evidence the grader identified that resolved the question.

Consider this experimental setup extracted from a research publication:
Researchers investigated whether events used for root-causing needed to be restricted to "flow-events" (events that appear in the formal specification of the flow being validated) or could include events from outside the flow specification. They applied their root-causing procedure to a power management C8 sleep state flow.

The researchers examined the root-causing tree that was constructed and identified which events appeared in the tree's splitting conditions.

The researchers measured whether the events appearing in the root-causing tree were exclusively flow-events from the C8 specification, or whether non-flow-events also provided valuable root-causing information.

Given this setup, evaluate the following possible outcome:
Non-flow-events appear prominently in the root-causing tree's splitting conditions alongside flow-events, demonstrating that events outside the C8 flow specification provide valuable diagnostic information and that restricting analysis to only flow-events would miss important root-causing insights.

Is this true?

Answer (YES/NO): YES